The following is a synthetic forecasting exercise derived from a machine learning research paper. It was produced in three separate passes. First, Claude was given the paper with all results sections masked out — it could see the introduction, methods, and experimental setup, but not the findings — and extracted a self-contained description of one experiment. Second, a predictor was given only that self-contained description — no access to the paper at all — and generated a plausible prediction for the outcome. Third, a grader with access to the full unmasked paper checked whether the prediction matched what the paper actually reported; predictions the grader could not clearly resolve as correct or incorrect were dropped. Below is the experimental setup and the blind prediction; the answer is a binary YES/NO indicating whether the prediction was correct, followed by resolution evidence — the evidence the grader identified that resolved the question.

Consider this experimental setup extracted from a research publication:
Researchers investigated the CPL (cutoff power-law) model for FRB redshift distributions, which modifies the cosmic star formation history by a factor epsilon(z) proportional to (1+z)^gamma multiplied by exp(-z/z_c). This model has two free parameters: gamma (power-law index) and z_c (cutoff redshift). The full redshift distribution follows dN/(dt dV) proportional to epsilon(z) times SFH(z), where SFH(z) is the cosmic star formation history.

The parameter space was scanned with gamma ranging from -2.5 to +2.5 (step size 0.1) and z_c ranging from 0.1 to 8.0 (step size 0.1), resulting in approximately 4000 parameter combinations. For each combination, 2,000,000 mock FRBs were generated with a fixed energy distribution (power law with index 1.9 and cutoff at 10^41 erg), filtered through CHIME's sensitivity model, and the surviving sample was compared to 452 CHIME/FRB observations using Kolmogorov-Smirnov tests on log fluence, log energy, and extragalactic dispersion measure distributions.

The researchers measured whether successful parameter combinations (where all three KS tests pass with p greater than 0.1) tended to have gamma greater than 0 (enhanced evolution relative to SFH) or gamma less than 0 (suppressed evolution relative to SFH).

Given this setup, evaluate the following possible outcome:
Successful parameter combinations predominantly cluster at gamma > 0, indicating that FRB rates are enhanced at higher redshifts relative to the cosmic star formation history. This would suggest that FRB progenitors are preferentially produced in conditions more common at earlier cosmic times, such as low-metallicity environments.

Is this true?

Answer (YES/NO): NO